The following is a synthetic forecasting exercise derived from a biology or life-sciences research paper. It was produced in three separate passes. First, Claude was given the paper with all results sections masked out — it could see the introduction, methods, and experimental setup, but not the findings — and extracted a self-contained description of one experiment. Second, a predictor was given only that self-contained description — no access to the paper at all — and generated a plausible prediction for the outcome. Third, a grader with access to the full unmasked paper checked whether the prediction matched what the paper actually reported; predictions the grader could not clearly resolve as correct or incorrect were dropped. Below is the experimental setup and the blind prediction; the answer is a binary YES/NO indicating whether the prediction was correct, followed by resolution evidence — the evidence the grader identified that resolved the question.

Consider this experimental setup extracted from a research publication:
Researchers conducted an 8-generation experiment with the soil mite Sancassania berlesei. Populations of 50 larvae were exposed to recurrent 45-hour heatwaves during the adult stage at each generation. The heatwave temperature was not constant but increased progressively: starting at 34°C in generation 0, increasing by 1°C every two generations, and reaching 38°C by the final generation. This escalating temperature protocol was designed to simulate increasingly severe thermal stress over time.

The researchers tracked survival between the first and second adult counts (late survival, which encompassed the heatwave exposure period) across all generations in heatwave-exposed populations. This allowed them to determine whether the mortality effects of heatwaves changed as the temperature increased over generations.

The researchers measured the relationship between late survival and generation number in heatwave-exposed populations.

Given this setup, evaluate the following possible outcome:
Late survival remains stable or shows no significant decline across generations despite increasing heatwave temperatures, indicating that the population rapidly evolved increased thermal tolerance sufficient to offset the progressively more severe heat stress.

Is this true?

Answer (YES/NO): NO